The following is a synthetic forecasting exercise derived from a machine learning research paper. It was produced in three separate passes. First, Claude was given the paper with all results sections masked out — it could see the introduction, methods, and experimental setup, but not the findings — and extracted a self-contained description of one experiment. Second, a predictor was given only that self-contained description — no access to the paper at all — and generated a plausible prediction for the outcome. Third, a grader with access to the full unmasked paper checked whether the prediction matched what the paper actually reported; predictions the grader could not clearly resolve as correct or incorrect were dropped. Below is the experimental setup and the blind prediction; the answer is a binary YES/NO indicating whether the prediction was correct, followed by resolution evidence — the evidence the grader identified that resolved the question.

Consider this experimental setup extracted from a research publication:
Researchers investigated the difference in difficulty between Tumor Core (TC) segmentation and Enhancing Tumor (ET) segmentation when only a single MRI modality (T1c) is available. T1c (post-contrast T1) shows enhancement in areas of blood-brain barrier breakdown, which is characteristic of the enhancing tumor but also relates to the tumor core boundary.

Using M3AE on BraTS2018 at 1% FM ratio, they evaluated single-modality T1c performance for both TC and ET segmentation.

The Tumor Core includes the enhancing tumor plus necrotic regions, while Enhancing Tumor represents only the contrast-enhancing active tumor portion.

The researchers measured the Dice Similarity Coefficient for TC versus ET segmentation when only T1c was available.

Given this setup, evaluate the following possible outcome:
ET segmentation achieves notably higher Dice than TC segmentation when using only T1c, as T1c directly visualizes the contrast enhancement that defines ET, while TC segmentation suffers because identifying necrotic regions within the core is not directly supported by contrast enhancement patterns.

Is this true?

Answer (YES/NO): NO